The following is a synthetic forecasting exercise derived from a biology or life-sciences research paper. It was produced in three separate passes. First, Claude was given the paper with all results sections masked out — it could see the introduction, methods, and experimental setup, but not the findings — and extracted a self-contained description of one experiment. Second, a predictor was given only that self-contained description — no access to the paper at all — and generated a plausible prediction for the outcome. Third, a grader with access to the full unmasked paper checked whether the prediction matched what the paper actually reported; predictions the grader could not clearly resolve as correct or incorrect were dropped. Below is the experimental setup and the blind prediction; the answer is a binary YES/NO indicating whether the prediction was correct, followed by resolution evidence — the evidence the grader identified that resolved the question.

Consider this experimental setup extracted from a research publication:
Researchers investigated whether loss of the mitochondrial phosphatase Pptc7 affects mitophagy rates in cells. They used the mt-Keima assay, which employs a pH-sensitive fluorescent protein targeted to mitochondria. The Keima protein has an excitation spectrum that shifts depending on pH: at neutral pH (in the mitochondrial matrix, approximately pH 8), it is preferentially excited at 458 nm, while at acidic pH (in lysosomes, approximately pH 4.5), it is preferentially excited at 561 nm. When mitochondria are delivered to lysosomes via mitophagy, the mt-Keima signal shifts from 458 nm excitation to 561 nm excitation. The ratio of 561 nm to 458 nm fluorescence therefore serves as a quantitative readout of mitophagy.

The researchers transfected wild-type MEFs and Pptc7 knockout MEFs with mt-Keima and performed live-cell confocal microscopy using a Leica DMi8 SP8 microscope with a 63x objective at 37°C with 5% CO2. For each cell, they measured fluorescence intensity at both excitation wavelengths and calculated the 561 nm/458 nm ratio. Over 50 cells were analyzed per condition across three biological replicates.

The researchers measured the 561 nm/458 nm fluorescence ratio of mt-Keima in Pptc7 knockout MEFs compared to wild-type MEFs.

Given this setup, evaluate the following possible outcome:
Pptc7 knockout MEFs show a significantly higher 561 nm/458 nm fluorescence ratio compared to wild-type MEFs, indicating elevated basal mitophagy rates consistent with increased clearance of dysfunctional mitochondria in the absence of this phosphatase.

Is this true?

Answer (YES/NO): YES